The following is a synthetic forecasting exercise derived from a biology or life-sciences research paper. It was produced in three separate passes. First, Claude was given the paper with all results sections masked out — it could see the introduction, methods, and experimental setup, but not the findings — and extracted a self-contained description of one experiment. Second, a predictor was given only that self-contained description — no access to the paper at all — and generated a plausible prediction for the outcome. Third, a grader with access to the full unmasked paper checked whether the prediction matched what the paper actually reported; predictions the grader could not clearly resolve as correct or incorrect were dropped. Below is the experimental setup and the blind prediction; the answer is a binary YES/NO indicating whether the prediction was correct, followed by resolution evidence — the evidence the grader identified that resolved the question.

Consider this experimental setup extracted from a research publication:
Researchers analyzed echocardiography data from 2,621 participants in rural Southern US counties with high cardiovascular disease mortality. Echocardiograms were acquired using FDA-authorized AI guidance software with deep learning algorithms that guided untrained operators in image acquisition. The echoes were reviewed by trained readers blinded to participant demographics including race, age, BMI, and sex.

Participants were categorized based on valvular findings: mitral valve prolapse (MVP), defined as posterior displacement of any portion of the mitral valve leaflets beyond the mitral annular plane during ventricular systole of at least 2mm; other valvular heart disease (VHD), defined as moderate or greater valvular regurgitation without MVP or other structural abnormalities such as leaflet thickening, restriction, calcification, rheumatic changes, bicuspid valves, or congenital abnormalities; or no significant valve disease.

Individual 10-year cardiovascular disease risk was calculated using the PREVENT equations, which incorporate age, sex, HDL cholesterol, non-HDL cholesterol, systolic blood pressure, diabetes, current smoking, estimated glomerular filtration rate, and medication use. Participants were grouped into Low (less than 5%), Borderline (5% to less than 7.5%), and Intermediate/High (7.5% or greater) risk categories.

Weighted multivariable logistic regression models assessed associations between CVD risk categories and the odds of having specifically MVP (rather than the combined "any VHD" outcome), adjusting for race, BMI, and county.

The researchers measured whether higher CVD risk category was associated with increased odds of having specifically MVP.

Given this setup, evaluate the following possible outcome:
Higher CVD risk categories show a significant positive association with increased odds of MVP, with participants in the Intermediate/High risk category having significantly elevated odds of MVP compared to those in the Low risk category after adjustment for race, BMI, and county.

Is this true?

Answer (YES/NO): NO